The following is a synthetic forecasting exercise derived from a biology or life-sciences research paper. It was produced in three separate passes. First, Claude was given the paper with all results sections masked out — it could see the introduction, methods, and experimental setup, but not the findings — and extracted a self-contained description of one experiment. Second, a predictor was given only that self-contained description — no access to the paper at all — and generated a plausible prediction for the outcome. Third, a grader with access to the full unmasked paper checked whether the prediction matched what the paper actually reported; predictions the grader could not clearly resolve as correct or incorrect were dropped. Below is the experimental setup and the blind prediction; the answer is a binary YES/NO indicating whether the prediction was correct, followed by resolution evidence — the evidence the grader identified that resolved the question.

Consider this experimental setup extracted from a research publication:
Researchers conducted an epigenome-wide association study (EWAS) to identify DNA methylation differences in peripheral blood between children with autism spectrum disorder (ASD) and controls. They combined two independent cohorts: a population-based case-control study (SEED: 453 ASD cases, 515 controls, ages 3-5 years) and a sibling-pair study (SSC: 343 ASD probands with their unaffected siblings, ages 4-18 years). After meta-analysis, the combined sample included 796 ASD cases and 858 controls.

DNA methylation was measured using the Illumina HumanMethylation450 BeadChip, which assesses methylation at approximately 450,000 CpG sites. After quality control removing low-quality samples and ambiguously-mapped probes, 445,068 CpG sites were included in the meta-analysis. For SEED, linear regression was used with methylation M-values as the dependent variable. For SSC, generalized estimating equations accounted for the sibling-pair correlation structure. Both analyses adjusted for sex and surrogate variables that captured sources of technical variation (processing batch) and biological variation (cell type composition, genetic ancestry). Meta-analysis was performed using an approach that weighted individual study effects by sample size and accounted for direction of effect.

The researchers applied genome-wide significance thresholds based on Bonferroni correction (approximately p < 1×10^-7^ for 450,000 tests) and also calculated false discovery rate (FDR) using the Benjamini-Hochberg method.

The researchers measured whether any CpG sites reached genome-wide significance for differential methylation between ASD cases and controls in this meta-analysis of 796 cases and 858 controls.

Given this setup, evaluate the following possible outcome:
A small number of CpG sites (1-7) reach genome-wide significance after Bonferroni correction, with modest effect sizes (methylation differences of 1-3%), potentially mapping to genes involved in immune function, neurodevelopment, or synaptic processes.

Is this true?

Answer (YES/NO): NO